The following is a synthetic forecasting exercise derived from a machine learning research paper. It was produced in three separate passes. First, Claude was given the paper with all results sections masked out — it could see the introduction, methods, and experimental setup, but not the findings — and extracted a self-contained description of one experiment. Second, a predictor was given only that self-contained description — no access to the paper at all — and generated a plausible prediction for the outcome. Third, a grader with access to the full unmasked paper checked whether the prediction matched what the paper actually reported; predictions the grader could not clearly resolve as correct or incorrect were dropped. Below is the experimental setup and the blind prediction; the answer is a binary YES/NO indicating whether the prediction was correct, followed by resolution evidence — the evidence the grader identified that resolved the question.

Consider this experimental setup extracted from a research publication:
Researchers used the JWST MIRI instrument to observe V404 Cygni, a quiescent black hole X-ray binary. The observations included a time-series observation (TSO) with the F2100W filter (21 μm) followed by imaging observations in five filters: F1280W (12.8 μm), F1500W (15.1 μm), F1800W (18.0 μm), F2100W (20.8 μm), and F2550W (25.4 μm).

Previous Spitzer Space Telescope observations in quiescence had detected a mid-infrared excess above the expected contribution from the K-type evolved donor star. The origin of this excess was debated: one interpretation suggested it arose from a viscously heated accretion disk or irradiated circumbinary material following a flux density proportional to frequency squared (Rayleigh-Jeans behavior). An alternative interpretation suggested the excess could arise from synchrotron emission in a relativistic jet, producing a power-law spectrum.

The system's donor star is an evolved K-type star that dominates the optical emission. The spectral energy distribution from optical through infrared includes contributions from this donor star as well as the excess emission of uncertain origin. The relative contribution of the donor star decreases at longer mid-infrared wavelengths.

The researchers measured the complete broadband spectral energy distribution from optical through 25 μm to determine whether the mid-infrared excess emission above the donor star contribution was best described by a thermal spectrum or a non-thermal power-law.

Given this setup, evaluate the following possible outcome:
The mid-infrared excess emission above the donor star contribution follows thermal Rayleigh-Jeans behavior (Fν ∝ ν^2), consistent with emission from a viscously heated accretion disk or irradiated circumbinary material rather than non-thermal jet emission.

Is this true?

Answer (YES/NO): NO